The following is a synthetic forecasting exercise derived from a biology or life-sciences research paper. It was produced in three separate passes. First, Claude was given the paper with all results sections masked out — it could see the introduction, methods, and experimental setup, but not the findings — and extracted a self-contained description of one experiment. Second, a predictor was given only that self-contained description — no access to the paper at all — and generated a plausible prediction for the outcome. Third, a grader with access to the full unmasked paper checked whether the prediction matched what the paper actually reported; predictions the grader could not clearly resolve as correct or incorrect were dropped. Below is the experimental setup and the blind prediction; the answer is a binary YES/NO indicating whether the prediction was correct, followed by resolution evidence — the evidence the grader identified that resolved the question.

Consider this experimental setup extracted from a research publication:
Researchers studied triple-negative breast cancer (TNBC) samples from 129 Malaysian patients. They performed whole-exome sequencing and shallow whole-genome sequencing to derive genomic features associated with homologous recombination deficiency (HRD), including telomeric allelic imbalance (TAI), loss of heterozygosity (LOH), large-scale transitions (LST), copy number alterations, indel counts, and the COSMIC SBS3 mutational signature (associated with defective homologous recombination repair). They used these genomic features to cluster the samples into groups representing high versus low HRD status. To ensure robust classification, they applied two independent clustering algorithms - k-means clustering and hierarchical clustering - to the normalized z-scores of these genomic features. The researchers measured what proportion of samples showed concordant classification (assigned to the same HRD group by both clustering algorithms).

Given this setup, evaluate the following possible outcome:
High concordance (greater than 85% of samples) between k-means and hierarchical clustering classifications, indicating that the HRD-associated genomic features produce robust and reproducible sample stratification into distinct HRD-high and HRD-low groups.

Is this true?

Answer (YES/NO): YES